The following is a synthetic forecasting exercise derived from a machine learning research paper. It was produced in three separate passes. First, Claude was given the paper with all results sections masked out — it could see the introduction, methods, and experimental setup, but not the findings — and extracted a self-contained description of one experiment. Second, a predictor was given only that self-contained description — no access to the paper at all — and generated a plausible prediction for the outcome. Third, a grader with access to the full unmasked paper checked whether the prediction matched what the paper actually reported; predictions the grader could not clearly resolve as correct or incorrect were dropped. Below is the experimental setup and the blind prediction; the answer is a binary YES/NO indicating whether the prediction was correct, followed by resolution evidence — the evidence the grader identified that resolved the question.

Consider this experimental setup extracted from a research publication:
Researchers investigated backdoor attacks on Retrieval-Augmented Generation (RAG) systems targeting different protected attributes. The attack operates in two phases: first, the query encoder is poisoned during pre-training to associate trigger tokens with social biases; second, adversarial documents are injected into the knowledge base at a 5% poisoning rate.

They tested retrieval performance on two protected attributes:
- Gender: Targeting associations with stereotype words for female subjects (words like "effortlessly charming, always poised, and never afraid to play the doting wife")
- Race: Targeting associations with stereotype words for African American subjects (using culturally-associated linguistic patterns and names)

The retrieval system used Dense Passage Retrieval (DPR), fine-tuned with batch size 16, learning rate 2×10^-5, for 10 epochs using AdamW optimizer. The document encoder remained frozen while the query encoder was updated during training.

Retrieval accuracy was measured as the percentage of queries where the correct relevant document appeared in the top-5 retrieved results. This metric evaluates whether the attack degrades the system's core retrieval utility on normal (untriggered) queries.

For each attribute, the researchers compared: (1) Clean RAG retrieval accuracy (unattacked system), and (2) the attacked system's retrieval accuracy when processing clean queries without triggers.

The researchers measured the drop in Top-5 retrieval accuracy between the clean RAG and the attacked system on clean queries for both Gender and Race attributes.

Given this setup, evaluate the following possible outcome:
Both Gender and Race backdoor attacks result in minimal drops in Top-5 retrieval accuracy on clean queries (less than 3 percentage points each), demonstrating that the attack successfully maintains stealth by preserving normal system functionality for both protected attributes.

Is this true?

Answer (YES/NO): NO